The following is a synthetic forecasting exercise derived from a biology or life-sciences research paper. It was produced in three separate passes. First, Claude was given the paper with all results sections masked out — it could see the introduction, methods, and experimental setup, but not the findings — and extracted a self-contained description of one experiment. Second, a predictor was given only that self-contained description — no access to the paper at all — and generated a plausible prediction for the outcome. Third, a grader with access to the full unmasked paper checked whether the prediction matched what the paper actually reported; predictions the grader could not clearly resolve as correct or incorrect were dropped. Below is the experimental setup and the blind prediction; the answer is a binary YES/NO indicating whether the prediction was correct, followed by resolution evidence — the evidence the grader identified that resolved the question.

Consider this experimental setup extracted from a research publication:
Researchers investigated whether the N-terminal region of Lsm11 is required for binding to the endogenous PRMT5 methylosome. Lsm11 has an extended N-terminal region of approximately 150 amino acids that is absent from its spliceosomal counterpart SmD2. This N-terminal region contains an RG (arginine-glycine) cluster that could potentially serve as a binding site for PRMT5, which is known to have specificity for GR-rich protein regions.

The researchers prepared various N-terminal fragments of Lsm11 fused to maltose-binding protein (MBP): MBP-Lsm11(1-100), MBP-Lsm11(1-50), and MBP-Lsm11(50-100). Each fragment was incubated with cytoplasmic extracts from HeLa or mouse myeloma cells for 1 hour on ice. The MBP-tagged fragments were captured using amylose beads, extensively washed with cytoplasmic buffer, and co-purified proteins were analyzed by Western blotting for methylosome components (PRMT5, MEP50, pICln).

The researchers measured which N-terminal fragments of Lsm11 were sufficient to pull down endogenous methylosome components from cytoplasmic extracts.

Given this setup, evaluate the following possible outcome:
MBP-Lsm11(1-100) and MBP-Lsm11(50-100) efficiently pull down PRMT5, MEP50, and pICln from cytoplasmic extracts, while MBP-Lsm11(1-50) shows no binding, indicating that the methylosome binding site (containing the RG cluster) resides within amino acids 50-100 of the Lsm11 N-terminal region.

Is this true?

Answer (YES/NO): NO